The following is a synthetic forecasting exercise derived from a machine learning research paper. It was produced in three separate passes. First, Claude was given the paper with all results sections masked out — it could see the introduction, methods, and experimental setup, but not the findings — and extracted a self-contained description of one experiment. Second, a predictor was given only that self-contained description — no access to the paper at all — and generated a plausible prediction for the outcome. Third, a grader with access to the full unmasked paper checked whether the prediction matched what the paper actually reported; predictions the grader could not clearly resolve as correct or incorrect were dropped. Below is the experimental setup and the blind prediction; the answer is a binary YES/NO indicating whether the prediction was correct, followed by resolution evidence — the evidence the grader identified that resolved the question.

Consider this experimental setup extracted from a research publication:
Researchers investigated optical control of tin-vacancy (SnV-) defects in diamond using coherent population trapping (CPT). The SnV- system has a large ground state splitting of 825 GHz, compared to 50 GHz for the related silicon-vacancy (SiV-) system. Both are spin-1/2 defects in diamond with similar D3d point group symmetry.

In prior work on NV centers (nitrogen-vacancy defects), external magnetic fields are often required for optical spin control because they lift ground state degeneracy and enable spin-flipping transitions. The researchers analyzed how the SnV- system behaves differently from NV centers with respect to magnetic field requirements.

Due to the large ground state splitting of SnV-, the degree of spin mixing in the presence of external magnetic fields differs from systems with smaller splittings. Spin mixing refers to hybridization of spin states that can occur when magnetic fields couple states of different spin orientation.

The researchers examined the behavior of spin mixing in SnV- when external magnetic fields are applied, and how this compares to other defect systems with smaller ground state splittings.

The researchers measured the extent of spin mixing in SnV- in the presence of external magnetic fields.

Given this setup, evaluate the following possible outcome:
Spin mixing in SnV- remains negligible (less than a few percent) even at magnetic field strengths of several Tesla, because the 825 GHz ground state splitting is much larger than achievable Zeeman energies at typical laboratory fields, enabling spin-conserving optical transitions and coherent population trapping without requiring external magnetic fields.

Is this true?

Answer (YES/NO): YES